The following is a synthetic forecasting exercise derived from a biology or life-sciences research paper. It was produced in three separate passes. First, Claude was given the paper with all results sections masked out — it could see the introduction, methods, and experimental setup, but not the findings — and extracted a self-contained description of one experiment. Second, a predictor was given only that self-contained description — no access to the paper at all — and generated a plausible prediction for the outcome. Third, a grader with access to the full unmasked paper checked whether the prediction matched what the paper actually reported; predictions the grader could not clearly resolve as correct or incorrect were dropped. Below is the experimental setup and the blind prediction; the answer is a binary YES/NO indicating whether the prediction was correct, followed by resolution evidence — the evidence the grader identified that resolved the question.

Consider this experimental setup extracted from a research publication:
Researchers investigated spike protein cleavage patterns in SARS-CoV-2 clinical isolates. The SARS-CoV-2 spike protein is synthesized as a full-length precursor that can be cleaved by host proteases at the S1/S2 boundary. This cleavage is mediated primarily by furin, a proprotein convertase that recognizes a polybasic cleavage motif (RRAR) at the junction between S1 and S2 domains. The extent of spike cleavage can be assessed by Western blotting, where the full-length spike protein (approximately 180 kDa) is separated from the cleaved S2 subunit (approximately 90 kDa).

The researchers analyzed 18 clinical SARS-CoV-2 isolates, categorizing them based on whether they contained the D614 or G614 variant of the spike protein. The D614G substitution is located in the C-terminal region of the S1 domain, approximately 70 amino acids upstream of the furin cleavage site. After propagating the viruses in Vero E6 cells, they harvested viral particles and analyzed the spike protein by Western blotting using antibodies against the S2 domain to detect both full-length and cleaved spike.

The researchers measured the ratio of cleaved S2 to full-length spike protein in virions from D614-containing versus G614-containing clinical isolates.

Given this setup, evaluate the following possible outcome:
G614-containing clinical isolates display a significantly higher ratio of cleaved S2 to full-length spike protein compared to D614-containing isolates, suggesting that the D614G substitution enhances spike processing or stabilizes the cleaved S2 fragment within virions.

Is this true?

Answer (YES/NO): YES